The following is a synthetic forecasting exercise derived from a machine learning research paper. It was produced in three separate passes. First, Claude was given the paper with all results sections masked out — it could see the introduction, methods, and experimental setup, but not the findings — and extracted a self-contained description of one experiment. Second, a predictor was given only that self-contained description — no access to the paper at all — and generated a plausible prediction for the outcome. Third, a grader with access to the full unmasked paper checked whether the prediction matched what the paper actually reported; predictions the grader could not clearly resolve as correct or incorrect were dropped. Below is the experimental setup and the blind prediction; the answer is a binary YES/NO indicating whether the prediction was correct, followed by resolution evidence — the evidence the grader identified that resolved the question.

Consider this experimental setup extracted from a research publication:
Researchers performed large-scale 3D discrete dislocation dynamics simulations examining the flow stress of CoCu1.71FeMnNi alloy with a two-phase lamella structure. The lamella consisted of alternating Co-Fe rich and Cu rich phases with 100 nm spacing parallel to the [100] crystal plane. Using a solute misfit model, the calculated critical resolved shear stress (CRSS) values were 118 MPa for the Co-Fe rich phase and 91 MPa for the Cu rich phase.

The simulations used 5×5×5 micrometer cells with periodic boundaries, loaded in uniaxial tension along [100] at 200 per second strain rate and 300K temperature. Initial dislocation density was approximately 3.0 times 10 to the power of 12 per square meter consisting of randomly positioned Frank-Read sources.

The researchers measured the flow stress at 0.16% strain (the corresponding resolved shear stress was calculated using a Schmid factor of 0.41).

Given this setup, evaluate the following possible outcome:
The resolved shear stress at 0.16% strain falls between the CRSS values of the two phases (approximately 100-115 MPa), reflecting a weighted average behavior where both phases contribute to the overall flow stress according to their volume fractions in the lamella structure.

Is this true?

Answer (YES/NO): NO